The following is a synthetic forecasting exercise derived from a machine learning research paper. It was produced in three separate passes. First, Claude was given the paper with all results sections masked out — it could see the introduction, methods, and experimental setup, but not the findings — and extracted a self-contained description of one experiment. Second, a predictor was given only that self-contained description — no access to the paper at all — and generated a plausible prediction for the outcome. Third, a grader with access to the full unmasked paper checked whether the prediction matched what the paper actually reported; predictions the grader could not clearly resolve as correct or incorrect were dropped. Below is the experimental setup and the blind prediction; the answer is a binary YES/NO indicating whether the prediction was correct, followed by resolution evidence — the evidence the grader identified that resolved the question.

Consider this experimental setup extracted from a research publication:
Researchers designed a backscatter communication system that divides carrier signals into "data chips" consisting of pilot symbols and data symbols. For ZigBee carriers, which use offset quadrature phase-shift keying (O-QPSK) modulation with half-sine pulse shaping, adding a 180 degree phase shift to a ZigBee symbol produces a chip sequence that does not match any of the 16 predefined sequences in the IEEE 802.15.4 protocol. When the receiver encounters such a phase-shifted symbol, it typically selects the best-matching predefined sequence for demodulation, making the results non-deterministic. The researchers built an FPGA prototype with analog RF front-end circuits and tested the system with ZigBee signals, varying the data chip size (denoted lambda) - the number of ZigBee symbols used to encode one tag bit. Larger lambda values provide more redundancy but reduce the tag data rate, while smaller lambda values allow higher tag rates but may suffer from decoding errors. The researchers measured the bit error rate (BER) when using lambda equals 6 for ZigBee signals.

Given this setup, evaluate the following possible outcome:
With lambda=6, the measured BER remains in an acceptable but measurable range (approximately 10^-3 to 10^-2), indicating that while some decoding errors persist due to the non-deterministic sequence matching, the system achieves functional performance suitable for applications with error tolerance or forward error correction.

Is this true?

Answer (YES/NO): YES